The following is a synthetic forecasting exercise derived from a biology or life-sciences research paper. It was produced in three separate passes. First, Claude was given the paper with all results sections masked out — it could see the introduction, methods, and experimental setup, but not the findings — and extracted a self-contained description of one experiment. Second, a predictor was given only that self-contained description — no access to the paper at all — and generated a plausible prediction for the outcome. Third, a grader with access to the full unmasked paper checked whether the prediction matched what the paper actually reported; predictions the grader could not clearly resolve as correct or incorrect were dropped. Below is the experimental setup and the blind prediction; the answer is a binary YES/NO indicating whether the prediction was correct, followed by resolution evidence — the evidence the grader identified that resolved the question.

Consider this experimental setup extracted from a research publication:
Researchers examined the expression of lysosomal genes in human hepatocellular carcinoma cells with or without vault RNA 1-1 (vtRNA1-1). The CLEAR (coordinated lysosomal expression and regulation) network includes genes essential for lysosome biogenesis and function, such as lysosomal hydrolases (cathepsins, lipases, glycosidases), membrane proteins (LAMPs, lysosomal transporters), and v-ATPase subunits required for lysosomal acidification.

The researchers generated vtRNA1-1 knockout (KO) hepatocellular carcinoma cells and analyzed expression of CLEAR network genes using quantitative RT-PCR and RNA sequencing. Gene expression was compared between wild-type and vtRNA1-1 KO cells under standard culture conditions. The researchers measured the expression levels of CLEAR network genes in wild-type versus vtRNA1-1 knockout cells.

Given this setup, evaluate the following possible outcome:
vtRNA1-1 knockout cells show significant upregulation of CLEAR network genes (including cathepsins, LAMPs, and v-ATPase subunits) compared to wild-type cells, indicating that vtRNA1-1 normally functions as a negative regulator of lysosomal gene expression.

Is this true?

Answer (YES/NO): NO